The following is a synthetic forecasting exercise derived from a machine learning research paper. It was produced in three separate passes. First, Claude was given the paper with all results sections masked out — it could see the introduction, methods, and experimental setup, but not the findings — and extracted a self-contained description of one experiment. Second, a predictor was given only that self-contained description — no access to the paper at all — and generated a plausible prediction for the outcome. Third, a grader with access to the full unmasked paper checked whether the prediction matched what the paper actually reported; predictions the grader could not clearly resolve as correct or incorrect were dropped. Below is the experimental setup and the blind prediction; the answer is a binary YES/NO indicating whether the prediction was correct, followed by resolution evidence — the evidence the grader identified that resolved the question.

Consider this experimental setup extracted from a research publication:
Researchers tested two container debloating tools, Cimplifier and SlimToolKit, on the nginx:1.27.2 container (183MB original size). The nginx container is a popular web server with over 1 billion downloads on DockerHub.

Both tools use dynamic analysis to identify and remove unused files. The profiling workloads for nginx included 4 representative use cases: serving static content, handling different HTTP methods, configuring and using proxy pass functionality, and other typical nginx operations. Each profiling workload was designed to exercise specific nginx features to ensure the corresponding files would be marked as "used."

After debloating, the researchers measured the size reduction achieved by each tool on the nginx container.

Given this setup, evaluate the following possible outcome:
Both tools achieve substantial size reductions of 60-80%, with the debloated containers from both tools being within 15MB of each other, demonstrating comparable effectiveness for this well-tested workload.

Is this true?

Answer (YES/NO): NO